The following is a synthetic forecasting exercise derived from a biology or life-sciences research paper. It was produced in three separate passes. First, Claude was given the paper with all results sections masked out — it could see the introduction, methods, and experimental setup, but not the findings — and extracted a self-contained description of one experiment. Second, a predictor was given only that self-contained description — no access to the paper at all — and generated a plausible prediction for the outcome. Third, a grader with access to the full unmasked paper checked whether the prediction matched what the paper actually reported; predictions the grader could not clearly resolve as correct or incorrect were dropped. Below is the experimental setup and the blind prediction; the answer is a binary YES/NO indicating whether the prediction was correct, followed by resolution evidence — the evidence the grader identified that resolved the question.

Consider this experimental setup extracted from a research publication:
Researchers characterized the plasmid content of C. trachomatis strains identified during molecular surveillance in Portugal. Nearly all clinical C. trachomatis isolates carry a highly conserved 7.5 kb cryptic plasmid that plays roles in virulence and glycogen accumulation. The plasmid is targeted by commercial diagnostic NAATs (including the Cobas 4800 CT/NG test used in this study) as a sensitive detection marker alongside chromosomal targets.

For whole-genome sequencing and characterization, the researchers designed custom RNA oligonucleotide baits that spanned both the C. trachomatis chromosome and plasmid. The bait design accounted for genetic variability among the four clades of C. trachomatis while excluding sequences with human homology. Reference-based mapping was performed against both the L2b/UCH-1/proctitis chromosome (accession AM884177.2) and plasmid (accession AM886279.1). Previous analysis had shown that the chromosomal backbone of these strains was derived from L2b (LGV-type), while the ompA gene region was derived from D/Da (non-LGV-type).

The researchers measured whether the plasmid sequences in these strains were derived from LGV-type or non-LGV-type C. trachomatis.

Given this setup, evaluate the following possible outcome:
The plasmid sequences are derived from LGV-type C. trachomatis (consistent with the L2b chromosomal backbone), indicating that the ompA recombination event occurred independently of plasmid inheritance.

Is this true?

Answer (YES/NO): YES